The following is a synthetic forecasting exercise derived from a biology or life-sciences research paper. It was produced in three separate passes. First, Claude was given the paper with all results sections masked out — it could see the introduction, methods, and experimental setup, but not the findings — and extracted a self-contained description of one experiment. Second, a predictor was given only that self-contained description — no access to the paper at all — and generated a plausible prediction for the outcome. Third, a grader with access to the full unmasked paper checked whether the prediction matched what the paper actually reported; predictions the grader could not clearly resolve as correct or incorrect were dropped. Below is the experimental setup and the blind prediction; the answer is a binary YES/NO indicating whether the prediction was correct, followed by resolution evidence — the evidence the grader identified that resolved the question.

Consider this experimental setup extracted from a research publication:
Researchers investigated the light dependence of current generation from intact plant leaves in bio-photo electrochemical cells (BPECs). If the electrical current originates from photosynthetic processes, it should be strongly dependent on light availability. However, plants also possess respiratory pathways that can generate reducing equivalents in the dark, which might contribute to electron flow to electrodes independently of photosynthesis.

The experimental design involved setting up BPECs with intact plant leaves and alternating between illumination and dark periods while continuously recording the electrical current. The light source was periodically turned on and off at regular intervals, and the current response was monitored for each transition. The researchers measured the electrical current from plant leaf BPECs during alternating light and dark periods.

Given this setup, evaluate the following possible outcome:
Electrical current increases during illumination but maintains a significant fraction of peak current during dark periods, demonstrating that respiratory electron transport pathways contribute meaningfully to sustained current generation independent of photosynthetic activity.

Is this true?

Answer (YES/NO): NO